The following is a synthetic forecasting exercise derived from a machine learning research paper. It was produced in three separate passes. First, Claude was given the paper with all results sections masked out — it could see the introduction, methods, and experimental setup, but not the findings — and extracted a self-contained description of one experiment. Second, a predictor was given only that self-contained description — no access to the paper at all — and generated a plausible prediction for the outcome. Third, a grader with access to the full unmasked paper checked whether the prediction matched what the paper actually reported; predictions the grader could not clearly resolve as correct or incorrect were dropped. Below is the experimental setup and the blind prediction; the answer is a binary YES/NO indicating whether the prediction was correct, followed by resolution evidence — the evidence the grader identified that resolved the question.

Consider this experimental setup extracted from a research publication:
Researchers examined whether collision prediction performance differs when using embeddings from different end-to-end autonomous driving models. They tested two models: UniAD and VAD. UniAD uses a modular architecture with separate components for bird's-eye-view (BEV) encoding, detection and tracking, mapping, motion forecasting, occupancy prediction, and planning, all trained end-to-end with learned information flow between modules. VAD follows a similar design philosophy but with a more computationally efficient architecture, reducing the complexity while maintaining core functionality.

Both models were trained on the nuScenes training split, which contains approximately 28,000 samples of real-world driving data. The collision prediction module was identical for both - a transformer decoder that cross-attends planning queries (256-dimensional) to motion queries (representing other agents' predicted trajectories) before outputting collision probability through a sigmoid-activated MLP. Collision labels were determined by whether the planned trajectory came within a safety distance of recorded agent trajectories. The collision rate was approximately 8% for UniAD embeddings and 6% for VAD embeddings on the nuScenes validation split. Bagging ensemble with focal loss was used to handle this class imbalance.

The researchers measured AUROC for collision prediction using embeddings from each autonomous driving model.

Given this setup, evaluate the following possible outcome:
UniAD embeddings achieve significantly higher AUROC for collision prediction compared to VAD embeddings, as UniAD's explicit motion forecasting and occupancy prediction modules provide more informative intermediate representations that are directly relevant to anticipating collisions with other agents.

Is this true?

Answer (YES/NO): NO